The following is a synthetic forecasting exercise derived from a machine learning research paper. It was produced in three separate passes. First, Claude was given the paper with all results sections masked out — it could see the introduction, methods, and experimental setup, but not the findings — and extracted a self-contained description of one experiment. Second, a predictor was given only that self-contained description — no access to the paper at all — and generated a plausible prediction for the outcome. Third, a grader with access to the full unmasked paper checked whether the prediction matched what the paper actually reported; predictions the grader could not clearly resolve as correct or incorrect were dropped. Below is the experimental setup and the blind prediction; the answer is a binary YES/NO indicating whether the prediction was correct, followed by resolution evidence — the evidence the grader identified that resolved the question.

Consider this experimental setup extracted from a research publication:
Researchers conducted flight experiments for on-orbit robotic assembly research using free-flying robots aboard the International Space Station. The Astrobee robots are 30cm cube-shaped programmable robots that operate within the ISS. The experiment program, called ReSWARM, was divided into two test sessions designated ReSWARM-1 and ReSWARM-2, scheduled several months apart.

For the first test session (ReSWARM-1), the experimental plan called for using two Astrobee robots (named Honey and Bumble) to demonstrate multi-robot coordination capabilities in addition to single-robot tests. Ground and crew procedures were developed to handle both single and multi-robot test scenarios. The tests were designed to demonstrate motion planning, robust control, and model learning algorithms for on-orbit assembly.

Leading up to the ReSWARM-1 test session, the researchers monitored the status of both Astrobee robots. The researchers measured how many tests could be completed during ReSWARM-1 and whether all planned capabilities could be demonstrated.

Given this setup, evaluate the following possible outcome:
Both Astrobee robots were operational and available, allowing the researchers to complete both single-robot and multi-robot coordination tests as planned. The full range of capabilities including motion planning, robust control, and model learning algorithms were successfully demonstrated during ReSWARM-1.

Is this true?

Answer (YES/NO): NO